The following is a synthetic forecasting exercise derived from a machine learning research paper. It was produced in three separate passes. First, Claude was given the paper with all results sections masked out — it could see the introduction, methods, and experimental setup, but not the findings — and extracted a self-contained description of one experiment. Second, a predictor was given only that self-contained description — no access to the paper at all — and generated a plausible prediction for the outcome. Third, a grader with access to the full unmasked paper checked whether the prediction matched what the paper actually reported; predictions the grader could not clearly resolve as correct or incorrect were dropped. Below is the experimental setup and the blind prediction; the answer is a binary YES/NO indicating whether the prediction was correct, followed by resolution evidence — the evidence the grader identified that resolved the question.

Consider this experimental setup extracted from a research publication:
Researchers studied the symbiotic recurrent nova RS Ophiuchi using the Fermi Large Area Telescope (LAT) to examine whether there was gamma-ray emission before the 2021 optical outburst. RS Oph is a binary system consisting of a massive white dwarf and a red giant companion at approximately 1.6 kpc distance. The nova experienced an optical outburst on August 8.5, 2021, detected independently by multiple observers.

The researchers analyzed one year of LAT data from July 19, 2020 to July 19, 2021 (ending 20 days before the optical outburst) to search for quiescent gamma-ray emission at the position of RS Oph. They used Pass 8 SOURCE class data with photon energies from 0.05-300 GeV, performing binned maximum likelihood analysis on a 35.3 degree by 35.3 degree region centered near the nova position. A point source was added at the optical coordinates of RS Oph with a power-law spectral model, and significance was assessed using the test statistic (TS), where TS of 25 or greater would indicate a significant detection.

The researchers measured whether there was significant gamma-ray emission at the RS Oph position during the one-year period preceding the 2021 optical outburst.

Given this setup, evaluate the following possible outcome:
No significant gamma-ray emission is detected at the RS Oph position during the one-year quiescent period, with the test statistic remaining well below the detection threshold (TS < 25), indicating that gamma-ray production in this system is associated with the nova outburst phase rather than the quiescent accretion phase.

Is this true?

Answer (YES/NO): YES